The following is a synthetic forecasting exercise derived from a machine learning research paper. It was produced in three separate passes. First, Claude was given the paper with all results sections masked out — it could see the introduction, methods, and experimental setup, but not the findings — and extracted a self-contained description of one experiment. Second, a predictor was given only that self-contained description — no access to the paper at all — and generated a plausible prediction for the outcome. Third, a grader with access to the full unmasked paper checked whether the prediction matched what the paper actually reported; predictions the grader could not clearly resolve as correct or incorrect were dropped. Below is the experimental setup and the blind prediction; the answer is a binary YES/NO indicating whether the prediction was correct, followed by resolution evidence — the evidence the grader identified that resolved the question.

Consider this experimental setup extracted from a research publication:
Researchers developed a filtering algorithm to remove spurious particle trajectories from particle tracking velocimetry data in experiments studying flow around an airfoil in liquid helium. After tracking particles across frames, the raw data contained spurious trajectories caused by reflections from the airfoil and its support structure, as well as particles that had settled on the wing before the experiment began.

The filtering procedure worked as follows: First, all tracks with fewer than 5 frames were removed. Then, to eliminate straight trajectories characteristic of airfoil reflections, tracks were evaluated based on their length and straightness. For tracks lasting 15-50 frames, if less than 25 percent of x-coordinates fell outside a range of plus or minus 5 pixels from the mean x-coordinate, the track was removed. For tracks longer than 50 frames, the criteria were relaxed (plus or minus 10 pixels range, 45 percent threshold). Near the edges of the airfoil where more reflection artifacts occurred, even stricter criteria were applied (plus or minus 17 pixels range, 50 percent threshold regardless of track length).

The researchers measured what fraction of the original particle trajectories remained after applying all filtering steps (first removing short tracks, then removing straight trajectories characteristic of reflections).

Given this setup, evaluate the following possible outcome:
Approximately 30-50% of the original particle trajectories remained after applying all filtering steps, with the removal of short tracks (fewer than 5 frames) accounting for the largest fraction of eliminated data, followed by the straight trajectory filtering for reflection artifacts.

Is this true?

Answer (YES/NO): NO